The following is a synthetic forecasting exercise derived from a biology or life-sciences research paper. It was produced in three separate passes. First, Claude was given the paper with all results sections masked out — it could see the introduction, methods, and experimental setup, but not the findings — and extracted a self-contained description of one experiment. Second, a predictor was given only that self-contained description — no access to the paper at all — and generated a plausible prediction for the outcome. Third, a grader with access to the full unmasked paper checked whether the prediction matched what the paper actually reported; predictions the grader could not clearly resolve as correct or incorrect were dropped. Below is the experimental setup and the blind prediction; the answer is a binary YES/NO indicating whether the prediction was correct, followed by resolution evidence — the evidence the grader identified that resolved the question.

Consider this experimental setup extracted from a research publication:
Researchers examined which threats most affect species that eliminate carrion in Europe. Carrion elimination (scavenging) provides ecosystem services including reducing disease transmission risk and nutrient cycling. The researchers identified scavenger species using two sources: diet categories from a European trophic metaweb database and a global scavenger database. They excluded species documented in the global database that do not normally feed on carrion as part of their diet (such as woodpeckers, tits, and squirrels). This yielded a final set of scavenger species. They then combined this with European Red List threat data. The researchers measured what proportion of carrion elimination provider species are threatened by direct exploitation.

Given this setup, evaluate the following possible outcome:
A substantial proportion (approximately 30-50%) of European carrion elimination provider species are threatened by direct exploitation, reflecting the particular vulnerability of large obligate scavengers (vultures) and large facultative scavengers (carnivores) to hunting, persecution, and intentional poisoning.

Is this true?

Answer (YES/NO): NO